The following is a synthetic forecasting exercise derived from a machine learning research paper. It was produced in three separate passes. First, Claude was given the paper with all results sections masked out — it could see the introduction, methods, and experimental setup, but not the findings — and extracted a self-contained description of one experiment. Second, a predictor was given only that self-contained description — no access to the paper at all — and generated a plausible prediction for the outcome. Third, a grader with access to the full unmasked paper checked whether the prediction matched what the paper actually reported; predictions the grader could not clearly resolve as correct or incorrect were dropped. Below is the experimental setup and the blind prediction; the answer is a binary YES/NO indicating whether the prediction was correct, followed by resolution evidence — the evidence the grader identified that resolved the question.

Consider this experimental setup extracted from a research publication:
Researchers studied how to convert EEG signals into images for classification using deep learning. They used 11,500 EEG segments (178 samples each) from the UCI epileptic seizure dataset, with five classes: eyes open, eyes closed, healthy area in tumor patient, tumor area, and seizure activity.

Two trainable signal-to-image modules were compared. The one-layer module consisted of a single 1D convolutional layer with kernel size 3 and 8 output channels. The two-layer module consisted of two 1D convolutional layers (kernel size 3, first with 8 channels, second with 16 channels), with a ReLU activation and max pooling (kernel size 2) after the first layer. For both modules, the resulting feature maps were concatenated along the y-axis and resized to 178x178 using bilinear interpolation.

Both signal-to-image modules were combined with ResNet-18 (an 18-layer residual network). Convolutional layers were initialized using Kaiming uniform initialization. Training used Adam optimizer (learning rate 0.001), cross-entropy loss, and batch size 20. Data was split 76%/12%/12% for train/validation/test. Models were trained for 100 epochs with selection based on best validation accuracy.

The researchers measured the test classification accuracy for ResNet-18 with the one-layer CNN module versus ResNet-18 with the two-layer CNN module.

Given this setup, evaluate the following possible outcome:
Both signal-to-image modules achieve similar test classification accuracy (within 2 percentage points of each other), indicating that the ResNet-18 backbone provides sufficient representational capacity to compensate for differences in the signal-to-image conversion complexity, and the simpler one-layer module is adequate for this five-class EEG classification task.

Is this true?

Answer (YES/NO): NO